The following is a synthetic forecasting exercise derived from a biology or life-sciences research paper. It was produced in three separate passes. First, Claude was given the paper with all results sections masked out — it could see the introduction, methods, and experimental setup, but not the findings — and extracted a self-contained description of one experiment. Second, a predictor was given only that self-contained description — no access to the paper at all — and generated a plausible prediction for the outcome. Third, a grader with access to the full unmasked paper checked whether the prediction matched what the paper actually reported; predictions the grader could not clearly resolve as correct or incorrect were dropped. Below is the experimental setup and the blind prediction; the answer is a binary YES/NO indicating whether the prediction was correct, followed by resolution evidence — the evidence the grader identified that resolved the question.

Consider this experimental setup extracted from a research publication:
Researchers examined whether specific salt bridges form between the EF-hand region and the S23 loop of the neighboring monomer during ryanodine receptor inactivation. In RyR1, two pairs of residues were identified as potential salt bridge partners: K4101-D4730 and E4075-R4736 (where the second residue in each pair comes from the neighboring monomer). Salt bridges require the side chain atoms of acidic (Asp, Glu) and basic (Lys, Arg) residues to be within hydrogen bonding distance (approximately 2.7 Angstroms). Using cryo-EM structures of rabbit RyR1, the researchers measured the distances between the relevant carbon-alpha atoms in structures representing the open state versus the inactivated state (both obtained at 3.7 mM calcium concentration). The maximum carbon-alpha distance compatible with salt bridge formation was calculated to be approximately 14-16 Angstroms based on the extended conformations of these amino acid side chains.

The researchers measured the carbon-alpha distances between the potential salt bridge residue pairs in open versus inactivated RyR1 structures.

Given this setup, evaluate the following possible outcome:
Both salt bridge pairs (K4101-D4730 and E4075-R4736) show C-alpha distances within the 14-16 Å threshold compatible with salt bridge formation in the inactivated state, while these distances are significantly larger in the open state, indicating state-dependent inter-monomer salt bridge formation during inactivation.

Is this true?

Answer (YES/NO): NO